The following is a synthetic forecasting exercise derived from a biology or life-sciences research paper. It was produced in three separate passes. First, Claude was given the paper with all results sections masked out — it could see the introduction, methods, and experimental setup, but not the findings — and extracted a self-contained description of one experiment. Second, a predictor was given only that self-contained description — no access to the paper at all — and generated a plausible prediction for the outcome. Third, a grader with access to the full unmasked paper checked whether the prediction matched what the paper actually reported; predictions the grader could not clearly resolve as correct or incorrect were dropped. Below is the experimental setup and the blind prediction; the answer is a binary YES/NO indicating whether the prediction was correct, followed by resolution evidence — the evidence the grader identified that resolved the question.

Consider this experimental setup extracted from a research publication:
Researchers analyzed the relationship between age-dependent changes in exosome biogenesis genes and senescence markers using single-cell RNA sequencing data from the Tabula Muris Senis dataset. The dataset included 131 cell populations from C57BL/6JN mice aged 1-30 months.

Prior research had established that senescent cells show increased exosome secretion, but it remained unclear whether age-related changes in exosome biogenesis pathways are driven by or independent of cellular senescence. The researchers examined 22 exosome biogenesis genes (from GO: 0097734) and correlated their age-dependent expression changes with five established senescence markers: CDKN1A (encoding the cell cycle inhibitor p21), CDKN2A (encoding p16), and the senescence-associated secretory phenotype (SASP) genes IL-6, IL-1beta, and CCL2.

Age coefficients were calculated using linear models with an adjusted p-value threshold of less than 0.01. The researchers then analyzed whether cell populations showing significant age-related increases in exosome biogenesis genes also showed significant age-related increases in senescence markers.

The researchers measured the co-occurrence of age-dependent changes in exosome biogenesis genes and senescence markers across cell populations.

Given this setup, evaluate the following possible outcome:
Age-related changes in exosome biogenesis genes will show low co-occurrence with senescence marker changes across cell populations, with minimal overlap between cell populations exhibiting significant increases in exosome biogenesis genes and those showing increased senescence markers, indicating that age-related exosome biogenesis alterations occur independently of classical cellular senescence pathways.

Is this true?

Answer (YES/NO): YES